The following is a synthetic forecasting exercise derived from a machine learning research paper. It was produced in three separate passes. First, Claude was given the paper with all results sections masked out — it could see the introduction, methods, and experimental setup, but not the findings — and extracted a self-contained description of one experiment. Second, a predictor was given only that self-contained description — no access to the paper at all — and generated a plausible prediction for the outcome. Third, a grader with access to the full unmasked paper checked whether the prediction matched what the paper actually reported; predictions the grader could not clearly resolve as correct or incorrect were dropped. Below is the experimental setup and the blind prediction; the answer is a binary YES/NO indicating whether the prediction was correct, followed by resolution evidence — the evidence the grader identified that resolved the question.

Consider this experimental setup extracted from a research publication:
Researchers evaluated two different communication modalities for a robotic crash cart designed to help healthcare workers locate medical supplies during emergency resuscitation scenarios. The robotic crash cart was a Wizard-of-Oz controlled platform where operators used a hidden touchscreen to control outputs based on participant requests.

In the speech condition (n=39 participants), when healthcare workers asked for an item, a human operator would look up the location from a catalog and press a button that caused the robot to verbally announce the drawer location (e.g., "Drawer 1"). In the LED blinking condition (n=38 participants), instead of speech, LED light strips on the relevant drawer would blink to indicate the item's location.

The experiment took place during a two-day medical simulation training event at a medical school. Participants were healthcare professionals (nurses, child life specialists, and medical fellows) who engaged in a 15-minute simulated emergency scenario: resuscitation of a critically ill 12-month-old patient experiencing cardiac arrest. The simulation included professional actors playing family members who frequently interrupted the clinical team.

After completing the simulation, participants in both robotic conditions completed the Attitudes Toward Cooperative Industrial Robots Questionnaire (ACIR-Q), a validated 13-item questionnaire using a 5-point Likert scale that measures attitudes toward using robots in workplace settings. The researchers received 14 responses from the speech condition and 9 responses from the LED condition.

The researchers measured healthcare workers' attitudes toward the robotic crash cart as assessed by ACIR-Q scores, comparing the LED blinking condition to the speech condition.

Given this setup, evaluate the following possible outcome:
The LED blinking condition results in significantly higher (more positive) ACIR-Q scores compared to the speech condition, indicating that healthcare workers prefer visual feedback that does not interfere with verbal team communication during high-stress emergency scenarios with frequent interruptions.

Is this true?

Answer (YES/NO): NO